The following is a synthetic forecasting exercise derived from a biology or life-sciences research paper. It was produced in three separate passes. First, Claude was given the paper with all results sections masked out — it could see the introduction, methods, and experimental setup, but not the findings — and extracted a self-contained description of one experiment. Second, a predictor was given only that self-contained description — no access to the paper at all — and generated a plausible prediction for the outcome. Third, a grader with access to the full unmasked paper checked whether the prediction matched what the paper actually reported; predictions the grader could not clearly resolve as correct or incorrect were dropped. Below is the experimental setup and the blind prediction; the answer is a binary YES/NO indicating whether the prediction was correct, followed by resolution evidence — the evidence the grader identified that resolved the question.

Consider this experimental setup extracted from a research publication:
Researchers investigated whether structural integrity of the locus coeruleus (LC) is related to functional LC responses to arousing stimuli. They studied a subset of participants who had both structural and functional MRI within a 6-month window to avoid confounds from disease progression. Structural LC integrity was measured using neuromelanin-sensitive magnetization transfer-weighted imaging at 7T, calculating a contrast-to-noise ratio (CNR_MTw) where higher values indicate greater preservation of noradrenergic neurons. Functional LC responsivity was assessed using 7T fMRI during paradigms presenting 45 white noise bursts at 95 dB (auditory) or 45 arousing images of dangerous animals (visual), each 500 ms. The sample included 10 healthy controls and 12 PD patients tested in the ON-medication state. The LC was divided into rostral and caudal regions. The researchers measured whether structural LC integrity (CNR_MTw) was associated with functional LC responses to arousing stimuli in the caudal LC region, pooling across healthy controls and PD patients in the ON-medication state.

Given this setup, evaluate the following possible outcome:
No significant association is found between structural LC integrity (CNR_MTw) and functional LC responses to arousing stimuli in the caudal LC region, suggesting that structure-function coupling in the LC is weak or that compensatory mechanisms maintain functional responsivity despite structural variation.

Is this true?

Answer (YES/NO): NO